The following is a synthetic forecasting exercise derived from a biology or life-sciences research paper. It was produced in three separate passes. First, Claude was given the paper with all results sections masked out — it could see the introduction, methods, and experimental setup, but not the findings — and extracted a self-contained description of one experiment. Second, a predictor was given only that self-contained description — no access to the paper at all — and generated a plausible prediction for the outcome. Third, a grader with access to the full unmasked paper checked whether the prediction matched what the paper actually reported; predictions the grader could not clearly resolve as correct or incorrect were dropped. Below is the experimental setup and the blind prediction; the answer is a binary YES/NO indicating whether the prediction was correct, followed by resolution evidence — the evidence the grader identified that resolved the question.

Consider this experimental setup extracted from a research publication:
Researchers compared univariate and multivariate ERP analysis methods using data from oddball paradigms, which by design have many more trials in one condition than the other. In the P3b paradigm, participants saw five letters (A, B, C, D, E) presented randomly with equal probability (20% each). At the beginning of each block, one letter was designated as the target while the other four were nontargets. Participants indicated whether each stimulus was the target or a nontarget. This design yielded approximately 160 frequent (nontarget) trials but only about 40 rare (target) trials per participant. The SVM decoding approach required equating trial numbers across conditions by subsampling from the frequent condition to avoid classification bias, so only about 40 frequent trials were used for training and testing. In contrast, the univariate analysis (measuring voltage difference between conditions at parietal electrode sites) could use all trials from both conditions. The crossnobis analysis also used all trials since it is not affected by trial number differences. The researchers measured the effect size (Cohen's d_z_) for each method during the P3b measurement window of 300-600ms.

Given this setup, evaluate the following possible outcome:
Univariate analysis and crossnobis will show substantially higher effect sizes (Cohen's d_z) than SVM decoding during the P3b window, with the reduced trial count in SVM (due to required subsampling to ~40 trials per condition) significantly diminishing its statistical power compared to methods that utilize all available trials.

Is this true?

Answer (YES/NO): NO